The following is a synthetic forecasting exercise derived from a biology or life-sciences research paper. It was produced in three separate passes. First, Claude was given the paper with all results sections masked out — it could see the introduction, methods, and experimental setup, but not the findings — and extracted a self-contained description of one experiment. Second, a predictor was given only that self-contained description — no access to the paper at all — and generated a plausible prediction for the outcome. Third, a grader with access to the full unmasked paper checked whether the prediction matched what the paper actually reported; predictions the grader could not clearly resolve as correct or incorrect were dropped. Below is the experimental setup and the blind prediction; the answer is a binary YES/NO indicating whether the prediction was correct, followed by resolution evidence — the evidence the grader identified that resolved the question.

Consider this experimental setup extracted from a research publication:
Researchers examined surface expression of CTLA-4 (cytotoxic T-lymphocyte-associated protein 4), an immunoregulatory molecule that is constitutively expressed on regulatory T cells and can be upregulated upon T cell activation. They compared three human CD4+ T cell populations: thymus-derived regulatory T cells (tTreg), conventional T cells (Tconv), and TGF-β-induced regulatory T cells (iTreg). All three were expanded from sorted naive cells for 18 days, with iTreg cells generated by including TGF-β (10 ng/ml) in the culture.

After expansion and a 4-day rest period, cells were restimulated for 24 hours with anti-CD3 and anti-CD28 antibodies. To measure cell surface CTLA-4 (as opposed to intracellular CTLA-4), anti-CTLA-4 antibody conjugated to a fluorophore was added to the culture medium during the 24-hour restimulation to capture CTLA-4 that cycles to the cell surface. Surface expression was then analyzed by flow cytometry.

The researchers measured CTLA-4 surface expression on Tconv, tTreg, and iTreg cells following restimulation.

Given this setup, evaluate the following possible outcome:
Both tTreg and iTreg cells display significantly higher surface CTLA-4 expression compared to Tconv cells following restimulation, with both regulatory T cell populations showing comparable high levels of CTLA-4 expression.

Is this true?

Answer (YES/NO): NO